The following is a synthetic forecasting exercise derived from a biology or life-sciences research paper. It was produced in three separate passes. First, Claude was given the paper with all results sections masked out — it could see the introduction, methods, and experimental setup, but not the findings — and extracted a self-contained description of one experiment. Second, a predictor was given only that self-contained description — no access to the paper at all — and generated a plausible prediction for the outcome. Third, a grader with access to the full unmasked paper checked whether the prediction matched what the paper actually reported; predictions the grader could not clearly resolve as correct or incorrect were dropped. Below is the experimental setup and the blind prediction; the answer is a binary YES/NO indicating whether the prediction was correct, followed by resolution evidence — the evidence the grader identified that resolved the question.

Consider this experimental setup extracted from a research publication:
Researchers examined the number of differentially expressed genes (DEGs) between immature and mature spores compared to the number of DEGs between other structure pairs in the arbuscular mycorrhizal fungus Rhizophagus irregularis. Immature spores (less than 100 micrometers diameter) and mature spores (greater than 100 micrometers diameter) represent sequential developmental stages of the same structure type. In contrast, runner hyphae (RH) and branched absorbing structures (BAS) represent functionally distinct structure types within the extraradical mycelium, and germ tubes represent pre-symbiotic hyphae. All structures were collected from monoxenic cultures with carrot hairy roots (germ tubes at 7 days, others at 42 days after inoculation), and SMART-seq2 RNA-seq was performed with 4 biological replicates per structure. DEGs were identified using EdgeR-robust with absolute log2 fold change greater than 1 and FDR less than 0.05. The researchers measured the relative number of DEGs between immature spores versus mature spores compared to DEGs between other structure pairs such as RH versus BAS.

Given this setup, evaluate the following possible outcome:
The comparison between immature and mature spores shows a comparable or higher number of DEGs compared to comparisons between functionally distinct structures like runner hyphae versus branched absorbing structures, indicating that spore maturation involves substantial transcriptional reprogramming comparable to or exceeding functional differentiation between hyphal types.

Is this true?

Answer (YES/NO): YES